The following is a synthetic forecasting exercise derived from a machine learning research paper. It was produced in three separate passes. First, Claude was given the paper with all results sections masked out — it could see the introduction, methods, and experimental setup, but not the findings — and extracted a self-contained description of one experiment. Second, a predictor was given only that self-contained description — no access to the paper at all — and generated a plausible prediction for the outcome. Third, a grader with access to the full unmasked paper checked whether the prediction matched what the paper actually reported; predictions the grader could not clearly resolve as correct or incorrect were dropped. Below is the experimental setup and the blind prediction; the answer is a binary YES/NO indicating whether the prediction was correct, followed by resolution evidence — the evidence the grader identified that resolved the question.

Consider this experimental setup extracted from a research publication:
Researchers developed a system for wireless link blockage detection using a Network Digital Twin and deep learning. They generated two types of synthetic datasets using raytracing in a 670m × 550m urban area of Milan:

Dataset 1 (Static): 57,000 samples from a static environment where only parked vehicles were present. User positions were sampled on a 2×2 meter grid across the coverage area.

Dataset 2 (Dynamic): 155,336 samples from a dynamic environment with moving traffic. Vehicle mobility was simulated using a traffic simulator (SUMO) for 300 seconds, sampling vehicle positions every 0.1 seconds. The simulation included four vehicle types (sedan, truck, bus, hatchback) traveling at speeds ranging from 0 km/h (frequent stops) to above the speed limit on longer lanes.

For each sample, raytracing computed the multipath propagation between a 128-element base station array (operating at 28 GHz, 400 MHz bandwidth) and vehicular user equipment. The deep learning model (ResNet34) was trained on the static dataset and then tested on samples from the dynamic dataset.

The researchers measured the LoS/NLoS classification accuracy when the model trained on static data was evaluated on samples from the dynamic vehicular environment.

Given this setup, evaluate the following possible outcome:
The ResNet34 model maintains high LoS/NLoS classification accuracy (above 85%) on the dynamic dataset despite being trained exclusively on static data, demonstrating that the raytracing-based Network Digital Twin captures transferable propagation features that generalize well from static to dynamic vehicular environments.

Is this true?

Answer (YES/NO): NO